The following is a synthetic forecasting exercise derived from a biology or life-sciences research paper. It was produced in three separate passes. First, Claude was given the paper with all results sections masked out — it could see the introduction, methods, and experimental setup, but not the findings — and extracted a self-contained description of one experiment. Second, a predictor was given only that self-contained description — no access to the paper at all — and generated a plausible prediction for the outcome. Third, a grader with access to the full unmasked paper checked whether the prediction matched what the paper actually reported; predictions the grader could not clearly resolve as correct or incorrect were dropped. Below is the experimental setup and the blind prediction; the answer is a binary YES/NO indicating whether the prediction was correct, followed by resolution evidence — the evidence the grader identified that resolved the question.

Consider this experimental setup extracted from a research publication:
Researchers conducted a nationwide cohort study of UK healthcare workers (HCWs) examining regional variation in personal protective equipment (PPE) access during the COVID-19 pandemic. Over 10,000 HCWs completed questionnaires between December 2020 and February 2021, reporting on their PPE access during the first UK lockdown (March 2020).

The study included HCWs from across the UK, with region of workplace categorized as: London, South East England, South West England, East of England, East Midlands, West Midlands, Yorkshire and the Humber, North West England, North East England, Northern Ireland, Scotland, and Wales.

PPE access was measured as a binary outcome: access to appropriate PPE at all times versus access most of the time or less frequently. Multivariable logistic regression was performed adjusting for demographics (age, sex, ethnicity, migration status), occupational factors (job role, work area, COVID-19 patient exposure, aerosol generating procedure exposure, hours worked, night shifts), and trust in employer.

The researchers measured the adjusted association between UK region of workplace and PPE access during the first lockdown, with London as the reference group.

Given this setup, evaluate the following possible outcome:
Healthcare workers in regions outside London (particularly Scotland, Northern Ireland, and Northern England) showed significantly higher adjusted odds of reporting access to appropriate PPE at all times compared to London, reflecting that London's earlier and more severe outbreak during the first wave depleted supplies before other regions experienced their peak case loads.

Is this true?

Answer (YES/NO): NO